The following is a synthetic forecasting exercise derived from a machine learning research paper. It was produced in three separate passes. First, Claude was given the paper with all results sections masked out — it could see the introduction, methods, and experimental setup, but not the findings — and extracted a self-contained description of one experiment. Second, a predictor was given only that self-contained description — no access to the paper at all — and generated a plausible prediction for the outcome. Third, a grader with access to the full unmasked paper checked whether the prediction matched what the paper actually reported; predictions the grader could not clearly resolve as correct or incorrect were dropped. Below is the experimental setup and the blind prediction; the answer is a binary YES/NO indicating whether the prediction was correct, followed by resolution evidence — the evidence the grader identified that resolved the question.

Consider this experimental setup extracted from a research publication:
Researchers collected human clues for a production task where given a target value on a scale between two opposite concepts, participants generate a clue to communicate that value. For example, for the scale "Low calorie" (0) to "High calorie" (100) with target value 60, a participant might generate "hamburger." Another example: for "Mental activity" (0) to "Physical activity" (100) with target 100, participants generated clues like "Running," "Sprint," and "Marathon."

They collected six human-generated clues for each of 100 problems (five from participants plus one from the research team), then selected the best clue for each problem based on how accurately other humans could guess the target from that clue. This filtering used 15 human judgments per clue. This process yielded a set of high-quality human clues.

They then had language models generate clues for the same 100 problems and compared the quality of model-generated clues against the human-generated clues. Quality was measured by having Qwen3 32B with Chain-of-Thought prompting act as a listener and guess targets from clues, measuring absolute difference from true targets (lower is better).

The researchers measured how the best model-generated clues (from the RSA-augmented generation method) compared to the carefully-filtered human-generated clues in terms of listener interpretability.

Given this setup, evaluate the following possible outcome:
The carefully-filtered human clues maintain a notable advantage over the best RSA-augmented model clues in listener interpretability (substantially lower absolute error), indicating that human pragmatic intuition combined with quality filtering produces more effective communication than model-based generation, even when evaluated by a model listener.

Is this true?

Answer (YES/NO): NO